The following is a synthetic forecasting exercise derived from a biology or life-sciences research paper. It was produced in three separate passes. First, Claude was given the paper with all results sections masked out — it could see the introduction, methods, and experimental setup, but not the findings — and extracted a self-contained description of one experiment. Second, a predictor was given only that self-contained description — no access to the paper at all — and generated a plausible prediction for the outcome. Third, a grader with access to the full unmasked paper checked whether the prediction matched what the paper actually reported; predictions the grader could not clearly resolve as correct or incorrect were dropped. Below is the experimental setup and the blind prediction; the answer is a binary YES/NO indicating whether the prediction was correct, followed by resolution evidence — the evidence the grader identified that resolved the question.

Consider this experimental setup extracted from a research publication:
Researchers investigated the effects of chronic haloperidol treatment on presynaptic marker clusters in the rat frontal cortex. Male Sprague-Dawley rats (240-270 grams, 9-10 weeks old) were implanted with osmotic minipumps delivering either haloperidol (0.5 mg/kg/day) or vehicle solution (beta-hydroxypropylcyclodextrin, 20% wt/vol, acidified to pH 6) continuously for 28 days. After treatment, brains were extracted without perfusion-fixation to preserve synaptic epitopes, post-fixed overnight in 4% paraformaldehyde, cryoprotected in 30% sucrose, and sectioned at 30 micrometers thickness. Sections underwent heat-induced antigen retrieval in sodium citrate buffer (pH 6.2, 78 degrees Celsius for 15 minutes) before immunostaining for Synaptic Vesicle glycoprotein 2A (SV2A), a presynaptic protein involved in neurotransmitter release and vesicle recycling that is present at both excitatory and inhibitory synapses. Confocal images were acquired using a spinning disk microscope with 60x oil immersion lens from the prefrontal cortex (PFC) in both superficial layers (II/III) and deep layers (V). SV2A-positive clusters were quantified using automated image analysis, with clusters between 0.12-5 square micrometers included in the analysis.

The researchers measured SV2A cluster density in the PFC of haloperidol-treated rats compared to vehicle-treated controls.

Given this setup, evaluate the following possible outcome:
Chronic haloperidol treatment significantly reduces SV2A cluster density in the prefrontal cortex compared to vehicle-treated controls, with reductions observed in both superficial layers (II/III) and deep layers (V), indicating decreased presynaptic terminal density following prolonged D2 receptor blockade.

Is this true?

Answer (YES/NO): NO